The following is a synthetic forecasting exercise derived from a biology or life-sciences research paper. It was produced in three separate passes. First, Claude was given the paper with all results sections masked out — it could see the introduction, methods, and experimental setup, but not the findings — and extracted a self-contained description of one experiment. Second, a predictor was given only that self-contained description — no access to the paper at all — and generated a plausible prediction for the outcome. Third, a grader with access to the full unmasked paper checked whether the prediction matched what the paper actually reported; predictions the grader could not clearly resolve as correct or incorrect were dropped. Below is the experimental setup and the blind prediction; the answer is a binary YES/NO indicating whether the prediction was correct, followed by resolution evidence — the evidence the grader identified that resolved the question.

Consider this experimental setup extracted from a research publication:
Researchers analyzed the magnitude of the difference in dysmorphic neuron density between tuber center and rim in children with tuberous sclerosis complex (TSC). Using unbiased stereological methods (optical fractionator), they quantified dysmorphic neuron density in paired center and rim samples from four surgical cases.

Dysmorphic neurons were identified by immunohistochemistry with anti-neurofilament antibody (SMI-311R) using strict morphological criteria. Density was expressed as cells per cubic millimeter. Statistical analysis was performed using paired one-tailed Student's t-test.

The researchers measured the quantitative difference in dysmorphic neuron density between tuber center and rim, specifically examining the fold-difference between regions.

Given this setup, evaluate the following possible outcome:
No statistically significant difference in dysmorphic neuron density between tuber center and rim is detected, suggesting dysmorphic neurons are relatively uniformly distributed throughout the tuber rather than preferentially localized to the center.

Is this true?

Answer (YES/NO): NO